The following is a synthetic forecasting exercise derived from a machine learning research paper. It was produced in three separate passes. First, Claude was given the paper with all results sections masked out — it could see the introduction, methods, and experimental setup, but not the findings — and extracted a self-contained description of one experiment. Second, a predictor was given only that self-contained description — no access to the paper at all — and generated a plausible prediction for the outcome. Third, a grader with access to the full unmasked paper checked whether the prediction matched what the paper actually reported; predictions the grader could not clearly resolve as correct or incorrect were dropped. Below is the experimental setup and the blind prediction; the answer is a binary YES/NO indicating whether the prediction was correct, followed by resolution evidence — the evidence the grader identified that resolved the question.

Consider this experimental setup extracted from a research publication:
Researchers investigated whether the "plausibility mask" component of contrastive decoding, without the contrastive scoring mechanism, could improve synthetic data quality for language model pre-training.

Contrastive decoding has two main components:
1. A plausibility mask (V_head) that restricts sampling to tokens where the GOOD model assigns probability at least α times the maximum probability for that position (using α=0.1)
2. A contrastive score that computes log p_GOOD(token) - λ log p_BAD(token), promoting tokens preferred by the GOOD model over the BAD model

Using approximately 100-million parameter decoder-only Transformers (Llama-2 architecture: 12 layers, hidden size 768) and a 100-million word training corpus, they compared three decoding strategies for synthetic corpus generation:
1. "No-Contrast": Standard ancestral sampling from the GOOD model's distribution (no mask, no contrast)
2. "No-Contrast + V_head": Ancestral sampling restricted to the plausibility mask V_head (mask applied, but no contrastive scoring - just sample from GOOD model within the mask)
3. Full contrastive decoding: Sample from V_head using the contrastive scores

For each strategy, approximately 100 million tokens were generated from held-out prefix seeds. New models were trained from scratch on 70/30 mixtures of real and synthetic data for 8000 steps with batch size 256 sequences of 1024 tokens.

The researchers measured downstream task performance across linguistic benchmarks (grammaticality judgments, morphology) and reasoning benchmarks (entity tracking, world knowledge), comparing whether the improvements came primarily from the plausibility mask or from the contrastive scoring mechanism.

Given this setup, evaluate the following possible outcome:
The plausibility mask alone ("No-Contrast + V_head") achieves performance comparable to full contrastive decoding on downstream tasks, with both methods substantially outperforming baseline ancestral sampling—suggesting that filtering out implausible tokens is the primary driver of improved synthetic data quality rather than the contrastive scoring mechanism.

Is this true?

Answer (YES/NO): NO